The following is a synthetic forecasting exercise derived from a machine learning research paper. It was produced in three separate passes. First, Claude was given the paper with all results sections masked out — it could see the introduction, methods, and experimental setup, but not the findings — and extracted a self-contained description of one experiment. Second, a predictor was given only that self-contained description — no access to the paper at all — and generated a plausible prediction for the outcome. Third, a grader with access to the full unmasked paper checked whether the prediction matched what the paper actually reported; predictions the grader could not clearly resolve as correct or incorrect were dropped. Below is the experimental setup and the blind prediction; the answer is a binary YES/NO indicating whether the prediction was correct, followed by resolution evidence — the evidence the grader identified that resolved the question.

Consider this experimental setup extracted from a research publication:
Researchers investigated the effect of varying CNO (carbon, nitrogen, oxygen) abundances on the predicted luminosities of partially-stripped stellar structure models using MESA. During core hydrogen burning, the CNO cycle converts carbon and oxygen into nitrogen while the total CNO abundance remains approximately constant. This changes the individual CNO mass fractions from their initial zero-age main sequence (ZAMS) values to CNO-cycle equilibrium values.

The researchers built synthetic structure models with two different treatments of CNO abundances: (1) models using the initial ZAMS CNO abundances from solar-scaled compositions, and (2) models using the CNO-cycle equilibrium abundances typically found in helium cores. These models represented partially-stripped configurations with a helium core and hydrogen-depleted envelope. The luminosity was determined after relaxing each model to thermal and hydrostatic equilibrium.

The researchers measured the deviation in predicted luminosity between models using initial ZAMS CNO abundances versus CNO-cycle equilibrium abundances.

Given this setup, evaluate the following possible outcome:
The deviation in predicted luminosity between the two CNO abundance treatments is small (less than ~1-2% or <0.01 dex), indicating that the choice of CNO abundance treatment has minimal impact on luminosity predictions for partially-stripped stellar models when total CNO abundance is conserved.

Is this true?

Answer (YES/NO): NO